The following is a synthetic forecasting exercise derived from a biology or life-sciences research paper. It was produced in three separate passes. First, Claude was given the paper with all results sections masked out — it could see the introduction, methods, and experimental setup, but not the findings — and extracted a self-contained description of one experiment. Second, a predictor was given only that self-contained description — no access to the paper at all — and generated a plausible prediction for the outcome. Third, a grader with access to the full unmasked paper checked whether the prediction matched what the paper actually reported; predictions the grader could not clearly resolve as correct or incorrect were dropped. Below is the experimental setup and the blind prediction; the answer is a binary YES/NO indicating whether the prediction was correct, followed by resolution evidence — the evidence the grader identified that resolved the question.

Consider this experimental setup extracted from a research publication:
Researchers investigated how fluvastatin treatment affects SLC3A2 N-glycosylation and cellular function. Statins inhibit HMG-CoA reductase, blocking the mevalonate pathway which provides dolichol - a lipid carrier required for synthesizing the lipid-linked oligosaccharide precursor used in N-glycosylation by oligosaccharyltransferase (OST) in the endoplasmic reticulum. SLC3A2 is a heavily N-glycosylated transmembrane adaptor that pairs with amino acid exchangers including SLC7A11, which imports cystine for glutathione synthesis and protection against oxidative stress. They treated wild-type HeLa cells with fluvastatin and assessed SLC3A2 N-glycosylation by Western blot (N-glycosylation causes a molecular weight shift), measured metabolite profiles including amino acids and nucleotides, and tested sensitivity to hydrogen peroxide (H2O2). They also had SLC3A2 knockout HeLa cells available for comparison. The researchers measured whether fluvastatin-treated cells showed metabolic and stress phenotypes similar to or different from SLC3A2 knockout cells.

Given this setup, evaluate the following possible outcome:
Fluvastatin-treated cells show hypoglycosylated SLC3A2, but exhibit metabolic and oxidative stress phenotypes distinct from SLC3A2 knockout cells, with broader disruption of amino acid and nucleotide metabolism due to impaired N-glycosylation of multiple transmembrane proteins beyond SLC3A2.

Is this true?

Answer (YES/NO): NO